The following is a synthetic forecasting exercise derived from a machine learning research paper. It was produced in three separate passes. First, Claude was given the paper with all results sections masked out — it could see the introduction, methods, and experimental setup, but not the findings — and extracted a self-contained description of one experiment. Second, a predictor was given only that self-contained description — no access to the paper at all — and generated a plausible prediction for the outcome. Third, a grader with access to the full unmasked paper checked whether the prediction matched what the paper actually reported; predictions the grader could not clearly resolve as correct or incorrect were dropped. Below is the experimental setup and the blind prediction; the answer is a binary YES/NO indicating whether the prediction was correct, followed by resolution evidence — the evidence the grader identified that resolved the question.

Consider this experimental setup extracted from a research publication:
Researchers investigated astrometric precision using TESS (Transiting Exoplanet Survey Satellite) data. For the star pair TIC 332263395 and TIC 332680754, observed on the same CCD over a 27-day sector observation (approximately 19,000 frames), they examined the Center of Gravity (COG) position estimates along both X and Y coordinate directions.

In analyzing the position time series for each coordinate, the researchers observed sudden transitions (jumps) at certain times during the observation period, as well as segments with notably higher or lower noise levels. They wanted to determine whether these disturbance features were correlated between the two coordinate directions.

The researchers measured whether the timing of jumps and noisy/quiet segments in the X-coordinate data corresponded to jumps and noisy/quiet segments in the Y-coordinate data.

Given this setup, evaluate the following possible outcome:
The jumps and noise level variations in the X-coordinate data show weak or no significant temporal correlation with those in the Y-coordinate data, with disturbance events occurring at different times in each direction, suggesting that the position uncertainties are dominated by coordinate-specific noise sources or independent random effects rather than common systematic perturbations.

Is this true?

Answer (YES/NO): NO